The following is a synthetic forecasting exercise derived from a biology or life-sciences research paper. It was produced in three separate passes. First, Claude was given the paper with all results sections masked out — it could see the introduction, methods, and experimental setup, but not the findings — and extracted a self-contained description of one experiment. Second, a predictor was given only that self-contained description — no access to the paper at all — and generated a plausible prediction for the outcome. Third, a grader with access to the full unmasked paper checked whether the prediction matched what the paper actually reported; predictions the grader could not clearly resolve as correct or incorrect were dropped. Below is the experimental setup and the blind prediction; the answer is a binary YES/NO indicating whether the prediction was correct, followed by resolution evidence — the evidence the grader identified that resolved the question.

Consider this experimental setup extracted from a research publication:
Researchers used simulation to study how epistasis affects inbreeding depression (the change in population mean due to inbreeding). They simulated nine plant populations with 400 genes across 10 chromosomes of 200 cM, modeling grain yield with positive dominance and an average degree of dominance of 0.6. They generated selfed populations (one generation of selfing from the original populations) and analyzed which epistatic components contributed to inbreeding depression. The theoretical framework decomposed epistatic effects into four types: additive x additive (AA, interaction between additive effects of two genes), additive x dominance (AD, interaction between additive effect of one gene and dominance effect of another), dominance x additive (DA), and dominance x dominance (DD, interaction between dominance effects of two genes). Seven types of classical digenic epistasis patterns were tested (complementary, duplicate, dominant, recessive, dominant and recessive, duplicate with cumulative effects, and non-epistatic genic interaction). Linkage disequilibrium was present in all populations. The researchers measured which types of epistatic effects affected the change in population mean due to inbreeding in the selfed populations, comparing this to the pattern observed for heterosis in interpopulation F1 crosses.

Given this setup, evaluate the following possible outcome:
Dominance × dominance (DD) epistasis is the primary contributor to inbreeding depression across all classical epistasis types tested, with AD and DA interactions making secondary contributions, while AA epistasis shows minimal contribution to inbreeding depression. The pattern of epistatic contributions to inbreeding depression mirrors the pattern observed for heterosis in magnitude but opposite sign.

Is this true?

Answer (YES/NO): NO